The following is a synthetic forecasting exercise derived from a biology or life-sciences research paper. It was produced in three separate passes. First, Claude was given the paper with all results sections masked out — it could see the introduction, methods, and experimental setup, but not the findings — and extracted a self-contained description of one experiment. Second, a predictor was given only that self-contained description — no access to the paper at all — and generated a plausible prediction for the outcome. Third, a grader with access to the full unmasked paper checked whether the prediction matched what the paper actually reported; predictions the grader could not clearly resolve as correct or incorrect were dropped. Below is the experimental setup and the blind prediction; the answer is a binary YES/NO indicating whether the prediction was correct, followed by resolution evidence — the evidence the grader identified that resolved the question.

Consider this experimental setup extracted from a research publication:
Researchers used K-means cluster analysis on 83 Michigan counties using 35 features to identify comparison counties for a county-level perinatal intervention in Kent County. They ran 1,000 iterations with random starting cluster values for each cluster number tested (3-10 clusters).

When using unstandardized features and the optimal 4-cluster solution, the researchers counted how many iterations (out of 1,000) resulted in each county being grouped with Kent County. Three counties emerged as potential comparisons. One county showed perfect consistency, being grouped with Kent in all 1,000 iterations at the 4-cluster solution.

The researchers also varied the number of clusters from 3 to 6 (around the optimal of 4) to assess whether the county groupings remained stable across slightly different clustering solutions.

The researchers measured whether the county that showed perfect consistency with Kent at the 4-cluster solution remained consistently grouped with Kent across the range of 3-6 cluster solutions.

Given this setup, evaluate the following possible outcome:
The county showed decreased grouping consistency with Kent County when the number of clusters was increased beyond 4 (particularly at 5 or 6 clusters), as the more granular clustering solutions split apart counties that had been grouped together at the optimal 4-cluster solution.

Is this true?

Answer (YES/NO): NO